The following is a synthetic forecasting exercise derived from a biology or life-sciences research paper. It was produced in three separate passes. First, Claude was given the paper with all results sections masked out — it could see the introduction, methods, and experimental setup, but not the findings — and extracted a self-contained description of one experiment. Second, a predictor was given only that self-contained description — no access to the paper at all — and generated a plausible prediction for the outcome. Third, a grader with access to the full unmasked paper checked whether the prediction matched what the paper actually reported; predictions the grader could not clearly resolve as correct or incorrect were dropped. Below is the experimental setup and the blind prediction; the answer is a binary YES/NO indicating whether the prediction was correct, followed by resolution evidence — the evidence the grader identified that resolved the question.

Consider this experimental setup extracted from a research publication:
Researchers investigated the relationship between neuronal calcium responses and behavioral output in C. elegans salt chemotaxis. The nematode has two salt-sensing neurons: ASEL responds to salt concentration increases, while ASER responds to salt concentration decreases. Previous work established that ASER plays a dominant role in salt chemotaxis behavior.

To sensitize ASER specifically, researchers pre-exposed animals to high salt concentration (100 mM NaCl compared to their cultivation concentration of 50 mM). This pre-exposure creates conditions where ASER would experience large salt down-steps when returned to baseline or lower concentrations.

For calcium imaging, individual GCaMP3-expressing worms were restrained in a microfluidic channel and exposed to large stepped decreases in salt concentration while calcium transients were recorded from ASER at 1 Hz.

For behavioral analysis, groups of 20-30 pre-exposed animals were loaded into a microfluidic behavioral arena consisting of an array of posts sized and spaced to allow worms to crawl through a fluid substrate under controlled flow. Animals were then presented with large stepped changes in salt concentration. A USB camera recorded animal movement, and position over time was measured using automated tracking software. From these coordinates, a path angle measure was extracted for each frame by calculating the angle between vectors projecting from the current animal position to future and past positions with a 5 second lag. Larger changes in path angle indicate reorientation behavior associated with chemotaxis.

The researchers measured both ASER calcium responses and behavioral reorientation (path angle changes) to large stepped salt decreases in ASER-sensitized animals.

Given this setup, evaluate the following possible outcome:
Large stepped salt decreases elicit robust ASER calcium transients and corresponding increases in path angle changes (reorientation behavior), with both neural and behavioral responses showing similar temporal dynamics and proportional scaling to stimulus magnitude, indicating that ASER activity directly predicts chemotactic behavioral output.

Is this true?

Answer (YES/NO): NO